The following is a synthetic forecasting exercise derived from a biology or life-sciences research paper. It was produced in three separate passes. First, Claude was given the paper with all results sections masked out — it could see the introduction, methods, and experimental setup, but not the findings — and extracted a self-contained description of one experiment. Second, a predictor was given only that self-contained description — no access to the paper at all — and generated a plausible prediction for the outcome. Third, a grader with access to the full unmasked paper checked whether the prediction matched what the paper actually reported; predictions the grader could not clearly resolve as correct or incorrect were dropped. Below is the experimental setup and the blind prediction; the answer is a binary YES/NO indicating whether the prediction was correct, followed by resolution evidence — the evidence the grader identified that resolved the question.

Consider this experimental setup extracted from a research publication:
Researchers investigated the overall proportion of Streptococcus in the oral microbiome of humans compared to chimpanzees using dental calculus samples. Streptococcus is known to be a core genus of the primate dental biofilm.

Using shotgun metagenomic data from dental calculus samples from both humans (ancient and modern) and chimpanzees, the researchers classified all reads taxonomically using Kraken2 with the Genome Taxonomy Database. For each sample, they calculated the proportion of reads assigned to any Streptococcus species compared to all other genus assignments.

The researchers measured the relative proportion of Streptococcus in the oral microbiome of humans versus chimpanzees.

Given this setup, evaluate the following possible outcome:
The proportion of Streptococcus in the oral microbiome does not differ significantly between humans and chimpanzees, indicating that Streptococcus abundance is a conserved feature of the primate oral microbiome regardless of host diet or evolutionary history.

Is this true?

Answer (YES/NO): NO